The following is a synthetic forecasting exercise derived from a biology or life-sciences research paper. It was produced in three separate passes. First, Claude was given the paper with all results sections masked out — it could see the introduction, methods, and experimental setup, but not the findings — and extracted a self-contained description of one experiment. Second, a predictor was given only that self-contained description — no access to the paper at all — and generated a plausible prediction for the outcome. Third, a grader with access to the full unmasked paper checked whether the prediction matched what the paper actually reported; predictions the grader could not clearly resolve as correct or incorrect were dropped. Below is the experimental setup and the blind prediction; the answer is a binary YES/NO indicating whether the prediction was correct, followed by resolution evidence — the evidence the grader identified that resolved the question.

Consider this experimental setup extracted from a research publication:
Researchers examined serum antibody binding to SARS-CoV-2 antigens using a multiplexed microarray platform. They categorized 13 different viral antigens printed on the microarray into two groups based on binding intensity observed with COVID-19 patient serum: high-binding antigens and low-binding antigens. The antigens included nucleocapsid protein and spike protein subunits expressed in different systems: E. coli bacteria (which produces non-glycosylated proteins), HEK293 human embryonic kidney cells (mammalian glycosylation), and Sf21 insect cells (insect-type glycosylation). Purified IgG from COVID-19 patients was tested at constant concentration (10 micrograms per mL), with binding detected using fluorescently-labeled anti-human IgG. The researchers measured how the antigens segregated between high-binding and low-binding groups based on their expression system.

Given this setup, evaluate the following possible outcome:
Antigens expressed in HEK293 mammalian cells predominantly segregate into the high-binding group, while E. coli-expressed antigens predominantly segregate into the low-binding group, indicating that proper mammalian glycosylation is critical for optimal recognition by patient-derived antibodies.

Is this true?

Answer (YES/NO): NO